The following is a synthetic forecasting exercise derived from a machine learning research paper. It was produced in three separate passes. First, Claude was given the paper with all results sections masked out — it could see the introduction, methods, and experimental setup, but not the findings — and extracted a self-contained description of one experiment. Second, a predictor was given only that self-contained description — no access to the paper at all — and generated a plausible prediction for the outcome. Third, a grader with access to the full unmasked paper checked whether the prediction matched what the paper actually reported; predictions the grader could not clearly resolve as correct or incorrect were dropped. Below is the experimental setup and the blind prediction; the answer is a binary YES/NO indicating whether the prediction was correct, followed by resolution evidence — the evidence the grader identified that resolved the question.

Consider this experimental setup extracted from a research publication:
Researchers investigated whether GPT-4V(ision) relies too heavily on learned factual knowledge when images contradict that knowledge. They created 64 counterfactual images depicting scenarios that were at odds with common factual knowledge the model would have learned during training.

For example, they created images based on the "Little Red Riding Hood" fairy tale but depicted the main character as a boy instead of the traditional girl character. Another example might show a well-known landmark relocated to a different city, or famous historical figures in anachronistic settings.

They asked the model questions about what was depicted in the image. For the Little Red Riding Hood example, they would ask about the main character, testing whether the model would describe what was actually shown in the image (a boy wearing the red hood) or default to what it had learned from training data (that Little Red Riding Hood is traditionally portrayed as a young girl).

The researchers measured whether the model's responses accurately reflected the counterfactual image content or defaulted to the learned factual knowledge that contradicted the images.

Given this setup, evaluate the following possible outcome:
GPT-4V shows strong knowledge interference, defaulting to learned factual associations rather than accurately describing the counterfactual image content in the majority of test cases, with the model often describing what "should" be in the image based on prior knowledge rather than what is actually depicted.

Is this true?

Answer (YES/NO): YES